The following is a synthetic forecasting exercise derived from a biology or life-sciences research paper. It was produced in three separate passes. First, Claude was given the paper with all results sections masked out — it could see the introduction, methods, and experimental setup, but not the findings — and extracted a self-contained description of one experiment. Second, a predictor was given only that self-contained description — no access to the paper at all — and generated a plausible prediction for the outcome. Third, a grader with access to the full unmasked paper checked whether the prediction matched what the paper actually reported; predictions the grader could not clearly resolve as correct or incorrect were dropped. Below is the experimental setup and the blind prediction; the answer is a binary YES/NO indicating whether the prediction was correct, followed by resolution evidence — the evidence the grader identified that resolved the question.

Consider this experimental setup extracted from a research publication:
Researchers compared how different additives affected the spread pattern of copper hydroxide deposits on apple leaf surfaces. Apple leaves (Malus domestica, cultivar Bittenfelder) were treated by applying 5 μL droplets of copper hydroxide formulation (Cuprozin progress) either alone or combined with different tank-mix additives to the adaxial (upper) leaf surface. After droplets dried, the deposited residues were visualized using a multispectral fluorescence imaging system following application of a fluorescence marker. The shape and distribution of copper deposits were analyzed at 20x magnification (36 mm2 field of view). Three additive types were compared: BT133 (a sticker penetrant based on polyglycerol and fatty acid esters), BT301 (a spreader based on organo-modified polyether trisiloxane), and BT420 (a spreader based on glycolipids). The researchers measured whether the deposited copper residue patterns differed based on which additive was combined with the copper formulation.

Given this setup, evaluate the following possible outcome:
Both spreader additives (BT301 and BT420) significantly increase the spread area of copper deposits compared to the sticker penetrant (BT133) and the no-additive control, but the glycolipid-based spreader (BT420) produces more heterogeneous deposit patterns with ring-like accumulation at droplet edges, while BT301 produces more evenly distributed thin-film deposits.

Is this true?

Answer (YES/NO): NO